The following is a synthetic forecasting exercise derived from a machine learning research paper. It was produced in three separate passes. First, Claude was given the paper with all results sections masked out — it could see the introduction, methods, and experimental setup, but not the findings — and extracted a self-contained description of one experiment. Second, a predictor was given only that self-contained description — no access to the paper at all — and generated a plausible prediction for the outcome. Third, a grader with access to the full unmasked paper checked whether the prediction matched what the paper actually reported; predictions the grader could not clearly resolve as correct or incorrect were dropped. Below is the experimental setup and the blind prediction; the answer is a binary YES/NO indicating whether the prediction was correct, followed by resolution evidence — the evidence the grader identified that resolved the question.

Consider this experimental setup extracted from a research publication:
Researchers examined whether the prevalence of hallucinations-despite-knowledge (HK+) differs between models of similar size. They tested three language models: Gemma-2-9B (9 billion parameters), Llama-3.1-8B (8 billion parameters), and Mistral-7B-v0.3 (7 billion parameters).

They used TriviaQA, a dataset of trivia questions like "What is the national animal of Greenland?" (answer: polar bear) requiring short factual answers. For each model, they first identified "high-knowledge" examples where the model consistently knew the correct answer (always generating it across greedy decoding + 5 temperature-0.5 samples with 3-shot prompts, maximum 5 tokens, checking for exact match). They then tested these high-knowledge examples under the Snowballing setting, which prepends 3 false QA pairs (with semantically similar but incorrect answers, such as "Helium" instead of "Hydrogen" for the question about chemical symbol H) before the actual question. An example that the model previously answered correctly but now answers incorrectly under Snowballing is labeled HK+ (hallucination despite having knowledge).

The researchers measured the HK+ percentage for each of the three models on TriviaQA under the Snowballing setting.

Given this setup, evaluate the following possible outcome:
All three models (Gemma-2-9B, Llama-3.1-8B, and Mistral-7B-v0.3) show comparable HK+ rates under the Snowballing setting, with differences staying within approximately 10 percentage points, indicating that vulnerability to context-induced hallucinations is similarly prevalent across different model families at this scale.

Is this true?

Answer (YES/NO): YES